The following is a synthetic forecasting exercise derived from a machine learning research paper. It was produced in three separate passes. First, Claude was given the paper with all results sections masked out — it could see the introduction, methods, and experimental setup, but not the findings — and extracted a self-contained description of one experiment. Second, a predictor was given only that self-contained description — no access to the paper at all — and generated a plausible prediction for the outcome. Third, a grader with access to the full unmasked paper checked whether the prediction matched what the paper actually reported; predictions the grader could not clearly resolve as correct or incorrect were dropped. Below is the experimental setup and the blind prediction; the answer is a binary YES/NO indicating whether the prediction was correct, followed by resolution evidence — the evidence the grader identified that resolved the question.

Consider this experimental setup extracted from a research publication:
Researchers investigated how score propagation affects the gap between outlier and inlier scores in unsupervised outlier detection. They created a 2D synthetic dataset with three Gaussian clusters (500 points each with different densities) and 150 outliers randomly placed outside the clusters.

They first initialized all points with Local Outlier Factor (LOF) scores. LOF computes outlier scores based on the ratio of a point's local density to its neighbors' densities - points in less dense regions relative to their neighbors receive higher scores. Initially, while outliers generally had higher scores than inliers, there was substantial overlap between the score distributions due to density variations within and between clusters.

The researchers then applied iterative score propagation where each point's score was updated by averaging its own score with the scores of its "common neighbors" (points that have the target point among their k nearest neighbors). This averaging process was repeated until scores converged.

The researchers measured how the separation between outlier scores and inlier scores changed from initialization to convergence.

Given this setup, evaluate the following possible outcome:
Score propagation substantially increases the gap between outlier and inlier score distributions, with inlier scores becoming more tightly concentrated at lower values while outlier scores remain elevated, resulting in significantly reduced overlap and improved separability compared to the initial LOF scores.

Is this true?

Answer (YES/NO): YES